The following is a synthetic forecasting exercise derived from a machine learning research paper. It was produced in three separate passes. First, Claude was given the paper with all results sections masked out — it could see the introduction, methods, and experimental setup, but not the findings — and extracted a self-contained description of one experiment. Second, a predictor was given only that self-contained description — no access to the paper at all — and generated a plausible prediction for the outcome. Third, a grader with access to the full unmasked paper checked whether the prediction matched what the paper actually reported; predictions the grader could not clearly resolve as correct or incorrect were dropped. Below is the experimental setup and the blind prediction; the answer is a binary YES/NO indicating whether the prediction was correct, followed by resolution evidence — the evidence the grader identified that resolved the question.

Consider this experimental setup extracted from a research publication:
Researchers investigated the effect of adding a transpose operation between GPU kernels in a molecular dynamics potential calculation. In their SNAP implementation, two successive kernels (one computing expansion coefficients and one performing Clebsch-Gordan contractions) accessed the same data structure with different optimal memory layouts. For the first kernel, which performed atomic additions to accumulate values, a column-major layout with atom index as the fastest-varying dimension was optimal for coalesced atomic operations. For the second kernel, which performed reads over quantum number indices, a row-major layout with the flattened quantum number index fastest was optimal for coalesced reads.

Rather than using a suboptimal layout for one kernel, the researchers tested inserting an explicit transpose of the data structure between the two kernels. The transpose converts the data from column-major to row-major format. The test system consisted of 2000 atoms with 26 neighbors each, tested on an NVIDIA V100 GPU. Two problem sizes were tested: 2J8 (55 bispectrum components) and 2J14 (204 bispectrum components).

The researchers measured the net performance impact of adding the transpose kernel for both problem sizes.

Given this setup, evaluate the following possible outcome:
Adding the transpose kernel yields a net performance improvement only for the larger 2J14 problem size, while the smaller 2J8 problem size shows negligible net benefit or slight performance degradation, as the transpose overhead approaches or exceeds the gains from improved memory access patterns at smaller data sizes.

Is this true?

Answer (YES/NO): NO